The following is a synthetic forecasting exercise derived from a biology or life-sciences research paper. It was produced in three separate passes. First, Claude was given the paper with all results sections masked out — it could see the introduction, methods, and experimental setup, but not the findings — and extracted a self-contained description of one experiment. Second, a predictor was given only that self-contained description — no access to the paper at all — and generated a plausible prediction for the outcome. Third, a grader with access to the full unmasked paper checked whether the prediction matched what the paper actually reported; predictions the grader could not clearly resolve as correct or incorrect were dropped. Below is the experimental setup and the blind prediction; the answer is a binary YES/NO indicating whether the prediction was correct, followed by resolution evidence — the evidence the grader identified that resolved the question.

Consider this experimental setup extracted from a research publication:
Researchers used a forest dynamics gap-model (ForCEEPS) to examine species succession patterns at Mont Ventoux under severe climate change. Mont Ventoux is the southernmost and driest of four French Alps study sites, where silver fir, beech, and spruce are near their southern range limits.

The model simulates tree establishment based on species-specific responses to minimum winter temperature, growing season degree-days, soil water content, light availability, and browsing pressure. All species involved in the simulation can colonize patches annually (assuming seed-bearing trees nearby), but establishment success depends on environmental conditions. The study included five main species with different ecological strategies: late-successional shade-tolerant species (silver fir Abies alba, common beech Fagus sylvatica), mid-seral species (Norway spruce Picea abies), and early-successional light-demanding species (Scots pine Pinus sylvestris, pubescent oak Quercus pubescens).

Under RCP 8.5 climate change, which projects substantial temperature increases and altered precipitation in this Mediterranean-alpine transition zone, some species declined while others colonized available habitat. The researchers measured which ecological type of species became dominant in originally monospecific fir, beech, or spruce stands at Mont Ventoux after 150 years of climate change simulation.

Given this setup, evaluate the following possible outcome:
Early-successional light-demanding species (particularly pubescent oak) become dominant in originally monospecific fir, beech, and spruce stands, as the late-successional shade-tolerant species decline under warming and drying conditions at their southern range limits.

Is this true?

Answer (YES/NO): NO